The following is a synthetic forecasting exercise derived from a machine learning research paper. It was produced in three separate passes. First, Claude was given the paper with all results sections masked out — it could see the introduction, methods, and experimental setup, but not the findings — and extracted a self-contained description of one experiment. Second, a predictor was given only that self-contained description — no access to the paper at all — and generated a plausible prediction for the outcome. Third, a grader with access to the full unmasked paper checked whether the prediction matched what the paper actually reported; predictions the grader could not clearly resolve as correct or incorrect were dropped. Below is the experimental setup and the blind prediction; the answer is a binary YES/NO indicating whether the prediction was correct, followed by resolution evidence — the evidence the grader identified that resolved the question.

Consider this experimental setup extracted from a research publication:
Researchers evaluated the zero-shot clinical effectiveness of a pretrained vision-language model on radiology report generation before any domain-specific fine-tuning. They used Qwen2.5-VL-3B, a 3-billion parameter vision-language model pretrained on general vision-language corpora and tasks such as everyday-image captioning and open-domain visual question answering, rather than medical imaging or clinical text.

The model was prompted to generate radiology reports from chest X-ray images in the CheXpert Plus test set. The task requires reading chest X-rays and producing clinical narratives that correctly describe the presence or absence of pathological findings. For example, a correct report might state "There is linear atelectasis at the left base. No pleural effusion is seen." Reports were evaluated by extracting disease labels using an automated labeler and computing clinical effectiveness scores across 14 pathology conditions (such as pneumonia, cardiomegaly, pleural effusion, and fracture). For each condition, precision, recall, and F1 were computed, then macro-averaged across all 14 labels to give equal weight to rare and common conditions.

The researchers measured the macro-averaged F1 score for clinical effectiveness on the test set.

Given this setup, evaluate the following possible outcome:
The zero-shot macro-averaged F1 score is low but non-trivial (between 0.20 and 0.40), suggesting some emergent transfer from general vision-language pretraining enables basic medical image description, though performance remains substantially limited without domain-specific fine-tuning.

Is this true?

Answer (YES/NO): NO